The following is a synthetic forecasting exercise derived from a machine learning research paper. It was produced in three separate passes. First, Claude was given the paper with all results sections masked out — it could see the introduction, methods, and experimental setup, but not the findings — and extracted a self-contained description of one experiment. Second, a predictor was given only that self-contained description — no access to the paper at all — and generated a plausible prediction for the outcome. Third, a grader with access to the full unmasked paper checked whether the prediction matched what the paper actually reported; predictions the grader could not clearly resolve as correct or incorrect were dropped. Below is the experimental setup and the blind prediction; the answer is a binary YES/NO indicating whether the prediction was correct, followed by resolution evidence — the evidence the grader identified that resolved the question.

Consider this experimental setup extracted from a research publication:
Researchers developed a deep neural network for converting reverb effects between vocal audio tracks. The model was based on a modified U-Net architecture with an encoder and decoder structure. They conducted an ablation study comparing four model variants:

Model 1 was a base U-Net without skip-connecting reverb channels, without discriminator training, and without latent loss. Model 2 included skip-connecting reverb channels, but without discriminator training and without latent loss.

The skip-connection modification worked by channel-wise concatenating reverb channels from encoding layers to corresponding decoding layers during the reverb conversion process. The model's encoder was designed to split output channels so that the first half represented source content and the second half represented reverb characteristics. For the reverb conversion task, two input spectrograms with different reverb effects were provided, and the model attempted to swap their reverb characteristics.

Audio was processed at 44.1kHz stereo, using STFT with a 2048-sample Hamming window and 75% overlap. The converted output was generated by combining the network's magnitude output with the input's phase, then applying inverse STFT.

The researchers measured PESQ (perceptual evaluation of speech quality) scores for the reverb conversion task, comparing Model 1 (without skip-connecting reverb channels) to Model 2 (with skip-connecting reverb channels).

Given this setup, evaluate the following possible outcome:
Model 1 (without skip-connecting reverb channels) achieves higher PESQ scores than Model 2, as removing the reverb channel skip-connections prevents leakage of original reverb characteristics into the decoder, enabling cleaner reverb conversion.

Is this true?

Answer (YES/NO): NO